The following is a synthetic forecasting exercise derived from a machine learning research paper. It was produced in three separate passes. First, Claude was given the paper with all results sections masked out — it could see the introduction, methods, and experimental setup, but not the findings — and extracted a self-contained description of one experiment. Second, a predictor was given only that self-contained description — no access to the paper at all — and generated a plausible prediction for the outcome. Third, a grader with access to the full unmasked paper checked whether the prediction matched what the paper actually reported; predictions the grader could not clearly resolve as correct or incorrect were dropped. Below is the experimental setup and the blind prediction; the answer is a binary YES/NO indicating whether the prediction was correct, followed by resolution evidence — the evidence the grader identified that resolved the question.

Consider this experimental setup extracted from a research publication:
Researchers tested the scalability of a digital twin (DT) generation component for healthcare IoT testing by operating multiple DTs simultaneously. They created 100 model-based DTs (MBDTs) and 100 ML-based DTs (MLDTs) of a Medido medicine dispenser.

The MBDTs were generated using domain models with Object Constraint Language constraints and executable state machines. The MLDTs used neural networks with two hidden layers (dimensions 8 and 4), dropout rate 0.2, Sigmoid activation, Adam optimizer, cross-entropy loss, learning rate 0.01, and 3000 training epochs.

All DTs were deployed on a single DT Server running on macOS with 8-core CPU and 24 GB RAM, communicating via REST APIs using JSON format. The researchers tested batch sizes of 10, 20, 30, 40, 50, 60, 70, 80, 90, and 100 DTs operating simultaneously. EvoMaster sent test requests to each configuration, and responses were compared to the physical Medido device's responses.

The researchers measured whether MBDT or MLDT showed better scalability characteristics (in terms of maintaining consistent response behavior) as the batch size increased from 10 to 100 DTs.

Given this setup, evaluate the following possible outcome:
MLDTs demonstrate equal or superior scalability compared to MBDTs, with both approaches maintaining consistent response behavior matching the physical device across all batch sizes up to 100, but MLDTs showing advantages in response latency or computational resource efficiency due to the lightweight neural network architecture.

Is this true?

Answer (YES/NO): NO